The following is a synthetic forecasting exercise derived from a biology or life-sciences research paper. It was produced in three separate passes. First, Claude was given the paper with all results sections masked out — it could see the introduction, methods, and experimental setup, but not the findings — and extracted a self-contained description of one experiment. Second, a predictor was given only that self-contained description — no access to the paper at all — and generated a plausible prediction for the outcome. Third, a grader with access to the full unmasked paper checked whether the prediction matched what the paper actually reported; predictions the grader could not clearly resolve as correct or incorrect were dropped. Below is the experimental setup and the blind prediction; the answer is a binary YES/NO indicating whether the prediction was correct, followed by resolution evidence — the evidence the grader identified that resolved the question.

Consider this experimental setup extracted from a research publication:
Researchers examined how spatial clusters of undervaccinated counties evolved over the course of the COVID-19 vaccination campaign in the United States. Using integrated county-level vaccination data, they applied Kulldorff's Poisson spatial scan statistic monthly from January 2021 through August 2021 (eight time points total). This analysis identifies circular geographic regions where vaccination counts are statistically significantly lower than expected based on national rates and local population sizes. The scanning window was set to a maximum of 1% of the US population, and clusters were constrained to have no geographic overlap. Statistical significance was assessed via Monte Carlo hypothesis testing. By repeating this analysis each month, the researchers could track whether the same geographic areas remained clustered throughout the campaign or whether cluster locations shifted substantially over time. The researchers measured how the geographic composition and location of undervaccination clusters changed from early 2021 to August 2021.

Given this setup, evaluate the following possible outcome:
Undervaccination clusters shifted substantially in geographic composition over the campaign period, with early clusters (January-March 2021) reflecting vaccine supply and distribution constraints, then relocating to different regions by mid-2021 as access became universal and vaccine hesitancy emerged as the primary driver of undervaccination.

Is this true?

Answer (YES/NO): NO